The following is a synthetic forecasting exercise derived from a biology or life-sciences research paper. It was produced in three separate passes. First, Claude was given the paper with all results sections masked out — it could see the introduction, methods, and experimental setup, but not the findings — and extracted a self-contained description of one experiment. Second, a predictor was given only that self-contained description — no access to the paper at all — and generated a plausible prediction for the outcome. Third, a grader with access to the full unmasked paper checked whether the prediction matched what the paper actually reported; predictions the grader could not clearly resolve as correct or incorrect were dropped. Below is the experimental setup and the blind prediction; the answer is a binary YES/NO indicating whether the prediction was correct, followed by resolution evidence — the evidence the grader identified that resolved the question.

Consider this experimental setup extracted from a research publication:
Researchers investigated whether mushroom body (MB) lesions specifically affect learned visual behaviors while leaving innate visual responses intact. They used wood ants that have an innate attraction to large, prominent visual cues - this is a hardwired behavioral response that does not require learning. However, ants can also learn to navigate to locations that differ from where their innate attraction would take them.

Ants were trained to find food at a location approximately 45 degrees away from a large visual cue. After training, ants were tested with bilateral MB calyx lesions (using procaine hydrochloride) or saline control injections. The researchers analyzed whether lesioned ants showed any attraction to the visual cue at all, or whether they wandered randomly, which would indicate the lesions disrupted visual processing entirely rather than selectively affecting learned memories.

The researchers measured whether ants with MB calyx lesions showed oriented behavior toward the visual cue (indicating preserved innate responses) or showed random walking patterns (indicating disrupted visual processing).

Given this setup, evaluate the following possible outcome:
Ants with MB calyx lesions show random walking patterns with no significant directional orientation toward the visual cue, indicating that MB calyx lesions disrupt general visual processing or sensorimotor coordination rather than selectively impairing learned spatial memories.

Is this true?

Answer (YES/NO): NO